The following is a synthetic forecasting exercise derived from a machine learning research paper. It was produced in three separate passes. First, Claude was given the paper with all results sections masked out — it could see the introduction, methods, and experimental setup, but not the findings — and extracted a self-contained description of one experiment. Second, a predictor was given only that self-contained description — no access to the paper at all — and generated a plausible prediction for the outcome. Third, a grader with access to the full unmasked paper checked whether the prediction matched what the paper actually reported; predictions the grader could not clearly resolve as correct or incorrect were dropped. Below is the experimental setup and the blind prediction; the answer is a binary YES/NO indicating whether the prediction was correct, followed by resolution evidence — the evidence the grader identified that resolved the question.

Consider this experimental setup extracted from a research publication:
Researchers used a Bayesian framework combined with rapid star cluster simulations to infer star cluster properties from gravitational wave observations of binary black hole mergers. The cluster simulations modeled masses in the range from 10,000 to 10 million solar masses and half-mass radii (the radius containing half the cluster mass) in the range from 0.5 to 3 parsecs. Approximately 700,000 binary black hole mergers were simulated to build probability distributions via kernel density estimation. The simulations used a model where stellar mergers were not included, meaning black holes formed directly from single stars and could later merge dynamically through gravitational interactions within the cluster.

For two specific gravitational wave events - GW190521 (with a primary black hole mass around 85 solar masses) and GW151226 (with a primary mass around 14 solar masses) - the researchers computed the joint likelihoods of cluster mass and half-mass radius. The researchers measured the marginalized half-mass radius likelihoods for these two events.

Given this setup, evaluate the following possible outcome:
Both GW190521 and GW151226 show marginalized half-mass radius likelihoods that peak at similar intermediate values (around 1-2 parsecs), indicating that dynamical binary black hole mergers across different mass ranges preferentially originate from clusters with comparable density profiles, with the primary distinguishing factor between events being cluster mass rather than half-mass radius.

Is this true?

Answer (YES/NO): NO